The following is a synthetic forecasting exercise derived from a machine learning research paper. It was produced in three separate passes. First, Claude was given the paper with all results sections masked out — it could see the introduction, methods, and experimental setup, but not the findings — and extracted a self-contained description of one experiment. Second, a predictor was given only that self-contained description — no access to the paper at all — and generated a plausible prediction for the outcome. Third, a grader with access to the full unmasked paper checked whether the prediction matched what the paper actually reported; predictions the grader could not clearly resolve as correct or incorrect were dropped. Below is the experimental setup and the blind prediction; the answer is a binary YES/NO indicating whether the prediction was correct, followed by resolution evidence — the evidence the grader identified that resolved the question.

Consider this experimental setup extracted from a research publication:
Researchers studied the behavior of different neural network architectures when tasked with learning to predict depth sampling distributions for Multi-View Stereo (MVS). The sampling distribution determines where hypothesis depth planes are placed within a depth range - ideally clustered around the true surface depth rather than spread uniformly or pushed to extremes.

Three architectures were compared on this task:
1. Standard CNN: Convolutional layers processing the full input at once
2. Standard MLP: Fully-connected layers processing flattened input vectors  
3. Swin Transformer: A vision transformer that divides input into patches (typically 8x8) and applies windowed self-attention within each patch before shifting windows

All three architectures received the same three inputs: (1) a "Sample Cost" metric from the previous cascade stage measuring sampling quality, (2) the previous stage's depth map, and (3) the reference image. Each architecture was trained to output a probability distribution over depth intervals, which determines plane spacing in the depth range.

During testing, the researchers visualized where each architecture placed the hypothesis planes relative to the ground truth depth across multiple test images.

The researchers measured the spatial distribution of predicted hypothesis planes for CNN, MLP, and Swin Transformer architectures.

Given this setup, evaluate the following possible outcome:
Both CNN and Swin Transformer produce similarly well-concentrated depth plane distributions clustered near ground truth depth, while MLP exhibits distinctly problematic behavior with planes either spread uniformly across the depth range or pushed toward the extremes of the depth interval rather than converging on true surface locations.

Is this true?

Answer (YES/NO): NO